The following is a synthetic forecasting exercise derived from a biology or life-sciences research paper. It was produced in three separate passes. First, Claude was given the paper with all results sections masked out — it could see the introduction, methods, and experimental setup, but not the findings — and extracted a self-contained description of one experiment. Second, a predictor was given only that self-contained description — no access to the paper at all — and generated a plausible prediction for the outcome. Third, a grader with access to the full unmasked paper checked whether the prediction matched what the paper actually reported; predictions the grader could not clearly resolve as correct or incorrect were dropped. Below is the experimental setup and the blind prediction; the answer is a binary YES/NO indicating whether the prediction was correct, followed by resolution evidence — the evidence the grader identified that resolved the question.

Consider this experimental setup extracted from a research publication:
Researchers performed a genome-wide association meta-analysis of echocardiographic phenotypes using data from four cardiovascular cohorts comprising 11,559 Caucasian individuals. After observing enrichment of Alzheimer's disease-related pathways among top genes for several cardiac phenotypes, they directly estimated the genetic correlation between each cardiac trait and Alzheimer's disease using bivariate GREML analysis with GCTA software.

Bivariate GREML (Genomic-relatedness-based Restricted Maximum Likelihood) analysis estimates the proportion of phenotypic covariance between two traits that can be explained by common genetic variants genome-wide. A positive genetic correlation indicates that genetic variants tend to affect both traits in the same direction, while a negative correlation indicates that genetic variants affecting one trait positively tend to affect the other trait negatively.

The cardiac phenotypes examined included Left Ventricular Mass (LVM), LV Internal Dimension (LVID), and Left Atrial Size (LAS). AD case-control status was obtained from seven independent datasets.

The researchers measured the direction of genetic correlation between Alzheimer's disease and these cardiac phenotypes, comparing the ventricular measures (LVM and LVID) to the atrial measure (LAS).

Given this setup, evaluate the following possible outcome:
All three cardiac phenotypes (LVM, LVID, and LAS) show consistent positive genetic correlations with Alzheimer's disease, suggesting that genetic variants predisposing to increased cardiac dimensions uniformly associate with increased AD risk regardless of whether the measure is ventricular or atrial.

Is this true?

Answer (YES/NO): NO